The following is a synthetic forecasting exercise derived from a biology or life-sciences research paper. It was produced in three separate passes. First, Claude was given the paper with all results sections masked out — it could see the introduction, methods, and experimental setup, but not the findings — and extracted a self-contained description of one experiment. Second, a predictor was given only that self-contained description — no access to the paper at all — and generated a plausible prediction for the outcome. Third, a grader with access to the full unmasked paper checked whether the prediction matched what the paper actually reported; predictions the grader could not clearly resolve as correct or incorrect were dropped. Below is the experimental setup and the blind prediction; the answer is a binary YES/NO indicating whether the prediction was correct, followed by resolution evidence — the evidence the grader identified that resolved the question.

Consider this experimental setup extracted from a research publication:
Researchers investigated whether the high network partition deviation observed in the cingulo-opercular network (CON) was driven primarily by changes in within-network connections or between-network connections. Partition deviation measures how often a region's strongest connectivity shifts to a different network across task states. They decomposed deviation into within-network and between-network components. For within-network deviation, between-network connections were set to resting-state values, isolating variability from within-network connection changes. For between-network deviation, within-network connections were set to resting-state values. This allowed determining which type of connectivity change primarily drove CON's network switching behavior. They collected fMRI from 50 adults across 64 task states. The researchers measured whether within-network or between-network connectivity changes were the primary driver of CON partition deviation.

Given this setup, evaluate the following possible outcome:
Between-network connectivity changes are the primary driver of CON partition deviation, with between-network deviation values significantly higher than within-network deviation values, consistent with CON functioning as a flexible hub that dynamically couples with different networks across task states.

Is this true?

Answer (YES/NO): NO